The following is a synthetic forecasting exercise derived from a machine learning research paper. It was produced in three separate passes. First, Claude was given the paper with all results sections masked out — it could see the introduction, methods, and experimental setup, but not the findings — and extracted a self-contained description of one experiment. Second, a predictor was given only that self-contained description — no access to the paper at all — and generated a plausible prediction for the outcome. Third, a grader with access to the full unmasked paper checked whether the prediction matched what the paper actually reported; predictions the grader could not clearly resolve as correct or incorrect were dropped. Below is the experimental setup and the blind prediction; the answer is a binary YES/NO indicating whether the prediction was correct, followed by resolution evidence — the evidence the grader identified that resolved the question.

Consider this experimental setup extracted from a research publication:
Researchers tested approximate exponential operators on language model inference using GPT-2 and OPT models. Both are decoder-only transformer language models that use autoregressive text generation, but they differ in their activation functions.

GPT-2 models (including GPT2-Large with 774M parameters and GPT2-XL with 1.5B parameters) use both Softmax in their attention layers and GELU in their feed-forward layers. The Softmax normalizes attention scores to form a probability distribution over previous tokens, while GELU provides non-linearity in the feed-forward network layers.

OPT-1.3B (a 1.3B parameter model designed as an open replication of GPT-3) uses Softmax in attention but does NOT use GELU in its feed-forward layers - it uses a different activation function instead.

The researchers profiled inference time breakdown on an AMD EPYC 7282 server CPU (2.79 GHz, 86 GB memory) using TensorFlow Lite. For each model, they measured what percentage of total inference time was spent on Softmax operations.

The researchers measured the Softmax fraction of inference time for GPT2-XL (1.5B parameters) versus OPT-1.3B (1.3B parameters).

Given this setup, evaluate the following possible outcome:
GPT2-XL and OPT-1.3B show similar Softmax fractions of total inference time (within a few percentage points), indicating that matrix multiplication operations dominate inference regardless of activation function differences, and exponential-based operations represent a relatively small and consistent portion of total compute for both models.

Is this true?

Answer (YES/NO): NO